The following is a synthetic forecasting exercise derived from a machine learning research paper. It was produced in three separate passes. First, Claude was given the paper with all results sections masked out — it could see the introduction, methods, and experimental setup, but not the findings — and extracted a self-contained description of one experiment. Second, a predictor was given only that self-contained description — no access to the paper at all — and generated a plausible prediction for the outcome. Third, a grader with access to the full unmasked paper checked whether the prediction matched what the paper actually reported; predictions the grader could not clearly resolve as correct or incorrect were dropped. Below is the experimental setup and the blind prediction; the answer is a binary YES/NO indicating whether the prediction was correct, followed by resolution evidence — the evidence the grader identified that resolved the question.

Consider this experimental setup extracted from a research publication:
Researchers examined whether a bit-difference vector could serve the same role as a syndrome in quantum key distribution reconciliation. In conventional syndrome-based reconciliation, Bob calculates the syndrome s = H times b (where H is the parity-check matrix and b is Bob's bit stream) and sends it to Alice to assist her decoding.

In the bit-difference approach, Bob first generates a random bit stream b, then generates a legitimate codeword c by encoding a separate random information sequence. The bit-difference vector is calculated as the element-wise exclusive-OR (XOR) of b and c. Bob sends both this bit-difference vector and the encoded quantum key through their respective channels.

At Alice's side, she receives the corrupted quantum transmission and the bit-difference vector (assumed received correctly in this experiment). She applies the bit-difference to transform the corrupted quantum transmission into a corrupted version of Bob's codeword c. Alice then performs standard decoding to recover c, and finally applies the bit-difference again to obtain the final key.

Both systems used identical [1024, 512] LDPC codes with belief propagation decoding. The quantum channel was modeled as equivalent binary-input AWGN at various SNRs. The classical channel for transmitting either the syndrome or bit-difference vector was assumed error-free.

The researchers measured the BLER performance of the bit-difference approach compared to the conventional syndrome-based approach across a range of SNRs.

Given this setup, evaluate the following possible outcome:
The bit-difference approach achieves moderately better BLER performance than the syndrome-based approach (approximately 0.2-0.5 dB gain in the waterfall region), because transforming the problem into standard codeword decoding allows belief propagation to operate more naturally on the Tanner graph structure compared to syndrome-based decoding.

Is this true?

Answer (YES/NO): NO